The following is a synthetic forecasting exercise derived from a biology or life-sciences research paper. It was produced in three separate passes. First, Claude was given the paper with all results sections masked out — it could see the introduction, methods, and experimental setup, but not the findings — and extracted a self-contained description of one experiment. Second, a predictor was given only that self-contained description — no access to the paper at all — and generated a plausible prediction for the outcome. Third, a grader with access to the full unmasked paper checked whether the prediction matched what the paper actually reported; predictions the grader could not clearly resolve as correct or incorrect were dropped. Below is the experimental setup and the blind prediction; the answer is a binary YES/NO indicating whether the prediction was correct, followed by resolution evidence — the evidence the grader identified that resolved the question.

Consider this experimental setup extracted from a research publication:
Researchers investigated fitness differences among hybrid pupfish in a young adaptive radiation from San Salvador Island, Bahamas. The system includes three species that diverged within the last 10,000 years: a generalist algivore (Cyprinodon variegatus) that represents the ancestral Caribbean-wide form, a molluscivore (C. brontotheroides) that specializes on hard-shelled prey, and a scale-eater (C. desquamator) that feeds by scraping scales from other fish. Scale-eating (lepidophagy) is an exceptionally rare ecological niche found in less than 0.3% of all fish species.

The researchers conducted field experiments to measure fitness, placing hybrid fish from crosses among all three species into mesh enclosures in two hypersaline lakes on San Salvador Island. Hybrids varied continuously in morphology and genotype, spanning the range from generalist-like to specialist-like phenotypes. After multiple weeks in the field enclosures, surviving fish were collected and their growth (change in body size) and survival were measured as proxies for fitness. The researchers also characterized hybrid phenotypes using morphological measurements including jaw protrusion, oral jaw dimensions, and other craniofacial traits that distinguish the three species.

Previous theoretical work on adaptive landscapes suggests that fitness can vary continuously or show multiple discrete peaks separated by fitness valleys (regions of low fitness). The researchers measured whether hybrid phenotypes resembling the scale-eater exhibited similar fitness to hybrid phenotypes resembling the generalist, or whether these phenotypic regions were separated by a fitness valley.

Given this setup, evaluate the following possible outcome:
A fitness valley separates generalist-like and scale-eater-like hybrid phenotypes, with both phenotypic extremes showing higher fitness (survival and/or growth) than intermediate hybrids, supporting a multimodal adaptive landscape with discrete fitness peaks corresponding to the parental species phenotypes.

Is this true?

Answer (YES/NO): NO